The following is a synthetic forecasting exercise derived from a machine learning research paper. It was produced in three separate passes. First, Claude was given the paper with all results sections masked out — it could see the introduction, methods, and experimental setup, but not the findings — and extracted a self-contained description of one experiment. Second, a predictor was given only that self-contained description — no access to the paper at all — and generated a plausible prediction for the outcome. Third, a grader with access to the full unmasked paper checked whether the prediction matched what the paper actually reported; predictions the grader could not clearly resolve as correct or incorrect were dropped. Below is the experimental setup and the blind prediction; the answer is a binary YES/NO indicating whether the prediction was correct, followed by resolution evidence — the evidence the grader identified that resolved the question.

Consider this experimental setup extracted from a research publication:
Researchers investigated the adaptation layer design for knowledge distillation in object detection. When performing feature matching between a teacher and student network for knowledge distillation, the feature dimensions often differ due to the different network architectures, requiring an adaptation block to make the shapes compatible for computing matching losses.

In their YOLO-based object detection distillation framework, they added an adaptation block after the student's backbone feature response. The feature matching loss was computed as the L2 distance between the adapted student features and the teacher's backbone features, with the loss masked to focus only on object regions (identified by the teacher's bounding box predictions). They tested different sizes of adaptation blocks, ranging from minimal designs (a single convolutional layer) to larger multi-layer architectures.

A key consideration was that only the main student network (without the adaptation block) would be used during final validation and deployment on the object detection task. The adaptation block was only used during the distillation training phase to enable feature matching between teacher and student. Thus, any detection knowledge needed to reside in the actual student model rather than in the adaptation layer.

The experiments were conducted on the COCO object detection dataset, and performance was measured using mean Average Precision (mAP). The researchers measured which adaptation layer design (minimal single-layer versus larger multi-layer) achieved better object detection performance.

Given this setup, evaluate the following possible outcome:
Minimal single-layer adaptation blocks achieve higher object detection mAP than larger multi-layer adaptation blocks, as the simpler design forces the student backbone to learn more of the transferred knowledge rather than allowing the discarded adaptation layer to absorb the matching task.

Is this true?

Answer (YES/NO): YES